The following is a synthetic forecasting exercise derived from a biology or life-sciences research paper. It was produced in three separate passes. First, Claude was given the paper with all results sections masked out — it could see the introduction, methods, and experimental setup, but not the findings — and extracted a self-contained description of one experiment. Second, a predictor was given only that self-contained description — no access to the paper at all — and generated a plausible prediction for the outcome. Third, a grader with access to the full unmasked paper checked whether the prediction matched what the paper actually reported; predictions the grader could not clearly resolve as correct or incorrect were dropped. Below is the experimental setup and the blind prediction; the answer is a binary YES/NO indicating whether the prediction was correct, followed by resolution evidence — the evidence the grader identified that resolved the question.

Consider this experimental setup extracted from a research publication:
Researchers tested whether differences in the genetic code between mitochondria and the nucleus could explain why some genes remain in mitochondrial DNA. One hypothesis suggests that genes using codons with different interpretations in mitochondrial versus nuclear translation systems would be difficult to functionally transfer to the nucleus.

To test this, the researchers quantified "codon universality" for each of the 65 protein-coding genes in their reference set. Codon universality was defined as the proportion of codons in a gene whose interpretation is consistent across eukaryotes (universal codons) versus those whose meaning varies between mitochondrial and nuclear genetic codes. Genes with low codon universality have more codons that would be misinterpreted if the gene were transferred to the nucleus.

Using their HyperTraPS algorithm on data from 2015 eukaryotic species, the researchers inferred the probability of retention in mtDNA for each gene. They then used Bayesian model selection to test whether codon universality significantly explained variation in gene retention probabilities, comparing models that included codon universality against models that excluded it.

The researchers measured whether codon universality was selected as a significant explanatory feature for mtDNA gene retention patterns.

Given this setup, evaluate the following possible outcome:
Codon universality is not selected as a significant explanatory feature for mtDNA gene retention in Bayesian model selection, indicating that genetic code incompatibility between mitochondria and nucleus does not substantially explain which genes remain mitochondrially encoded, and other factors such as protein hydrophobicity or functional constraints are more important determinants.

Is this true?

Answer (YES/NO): YES